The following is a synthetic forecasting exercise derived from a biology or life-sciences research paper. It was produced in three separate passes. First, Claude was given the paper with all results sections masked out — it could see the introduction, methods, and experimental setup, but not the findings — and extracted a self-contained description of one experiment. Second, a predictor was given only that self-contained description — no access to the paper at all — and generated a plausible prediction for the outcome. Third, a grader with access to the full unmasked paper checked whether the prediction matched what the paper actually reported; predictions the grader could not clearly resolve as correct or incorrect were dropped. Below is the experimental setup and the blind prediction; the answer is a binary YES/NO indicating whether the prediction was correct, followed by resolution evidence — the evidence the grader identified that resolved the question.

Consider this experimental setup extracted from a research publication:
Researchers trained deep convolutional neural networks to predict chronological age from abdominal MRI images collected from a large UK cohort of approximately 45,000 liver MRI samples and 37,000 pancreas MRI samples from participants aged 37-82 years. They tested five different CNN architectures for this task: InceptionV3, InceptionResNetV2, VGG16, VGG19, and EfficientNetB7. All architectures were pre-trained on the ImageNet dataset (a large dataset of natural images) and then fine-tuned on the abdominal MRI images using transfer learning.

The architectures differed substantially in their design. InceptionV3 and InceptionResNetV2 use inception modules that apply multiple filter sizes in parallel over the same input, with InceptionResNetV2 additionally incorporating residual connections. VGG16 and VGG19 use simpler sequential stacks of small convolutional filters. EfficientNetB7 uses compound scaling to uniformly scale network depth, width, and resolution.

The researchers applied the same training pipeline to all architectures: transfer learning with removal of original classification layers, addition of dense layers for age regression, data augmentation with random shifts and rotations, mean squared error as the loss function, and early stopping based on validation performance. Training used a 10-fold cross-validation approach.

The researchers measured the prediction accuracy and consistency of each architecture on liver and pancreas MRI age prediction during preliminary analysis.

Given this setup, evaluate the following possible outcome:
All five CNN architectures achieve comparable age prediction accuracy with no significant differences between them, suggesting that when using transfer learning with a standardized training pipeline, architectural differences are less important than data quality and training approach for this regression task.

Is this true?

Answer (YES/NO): NO